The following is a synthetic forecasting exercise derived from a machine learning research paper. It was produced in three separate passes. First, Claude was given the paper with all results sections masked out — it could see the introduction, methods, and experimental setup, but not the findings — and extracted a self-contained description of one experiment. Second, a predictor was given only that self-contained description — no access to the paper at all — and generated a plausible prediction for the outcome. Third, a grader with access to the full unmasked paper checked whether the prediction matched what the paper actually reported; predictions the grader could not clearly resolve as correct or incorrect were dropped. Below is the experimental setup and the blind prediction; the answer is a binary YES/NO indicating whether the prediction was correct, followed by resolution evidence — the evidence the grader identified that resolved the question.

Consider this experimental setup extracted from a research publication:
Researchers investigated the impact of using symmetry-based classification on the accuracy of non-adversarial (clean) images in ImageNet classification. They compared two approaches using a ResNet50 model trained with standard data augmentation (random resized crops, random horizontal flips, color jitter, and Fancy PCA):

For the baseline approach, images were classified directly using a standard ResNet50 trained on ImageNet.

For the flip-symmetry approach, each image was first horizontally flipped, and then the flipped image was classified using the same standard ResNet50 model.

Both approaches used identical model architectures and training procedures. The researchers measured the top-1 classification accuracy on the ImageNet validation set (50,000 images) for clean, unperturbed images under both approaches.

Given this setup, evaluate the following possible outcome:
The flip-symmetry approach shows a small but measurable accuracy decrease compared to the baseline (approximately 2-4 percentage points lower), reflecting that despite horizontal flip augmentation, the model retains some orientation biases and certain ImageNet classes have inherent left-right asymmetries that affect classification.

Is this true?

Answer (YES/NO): NO